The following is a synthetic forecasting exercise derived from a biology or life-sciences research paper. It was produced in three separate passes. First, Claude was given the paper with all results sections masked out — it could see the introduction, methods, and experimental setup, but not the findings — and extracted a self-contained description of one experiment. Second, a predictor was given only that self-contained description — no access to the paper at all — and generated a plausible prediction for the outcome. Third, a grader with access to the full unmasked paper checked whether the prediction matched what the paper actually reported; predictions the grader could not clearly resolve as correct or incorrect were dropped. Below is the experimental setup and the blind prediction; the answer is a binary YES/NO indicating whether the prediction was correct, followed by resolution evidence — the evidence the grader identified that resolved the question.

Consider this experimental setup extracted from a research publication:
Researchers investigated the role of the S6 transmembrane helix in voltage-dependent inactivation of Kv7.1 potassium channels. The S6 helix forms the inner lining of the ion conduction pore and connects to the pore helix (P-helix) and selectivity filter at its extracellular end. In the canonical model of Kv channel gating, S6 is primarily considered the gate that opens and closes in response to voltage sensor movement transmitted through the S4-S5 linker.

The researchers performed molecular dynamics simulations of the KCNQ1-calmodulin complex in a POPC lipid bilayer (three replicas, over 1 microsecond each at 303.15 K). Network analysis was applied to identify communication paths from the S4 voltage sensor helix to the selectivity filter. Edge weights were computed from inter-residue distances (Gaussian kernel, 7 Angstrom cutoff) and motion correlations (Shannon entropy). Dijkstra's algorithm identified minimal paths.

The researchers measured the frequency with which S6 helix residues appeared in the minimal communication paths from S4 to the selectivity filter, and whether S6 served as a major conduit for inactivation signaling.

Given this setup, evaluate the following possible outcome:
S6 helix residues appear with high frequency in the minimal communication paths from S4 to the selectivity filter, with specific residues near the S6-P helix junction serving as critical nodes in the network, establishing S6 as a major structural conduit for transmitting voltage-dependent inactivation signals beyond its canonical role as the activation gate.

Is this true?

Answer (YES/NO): NO